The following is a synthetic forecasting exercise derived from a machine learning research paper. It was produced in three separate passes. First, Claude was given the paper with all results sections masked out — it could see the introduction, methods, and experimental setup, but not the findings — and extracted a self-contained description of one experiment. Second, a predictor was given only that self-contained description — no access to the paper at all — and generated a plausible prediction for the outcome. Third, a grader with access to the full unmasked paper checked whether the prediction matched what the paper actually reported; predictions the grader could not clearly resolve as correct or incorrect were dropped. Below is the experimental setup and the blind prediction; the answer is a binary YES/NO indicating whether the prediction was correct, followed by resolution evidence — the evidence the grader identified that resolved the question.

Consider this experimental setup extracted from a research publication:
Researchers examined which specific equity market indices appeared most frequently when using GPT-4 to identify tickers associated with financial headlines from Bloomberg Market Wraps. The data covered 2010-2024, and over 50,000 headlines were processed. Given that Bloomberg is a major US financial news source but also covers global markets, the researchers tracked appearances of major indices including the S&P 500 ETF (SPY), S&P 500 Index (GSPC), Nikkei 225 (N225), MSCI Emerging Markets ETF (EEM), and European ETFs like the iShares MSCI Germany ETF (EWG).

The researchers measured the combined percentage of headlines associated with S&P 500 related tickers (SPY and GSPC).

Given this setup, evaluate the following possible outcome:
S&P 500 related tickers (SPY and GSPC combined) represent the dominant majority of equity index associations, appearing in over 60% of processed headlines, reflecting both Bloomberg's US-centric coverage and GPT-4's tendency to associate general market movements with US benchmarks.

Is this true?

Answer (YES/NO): NO